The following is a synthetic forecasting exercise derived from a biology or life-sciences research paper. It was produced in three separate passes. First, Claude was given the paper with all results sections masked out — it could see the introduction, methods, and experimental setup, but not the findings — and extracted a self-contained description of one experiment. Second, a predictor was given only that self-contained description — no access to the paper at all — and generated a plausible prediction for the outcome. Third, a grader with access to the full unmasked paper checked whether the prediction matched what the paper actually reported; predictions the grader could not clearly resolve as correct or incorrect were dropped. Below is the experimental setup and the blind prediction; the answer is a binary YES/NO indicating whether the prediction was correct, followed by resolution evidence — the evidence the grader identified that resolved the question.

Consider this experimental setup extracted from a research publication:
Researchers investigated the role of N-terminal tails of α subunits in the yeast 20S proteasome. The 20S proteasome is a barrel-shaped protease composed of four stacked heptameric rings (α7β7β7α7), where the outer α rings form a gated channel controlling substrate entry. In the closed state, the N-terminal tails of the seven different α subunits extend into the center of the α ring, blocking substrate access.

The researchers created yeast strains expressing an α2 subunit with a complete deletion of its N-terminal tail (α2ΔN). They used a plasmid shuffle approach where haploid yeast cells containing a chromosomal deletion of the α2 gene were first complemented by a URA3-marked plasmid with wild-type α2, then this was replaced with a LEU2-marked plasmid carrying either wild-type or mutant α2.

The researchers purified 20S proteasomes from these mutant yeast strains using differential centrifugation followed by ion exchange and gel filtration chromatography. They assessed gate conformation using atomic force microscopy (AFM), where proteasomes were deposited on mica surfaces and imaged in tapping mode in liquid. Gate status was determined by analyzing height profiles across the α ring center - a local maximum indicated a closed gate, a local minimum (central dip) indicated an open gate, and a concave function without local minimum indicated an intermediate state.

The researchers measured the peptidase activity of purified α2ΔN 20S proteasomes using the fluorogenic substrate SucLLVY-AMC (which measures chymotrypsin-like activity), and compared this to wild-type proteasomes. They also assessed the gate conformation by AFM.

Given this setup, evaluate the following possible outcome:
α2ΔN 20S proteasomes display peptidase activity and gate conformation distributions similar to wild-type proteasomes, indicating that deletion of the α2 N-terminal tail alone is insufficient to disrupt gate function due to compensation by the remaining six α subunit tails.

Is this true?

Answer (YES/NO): NO